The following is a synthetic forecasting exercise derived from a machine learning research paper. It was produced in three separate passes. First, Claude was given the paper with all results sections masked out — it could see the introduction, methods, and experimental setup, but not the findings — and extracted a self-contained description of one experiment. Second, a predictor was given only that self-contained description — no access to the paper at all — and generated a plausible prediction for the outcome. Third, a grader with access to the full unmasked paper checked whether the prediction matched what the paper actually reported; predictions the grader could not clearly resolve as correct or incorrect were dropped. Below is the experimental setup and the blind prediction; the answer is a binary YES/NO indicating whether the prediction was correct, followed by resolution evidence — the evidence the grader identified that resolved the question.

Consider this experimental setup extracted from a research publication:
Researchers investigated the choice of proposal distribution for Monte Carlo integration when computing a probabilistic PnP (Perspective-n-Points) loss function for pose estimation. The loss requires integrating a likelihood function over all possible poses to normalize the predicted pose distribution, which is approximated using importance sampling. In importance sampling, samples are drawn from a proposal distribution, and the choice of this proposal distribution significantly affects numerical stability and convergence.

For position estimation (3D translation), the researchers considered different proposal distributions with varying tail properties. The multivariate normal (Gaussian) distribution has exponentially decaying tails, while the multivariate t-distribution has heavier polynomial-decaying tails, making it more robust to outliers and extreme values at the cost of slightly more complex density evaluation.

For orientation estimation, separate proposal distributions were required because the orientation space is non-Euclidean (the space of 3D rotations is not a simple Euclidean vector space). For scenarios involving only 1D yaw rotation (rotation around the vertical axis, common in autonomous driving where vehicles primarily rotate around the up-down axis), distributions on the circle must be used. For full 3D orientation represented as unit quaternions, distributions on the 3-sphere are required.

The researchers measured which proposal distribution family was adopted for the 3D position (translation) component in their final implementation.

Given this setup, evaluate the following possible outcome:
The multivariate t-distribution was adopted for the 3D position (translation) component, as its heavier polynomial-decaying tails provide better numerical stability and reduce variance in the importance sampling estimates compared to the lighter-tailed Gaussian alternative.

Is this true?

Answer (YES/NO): YES